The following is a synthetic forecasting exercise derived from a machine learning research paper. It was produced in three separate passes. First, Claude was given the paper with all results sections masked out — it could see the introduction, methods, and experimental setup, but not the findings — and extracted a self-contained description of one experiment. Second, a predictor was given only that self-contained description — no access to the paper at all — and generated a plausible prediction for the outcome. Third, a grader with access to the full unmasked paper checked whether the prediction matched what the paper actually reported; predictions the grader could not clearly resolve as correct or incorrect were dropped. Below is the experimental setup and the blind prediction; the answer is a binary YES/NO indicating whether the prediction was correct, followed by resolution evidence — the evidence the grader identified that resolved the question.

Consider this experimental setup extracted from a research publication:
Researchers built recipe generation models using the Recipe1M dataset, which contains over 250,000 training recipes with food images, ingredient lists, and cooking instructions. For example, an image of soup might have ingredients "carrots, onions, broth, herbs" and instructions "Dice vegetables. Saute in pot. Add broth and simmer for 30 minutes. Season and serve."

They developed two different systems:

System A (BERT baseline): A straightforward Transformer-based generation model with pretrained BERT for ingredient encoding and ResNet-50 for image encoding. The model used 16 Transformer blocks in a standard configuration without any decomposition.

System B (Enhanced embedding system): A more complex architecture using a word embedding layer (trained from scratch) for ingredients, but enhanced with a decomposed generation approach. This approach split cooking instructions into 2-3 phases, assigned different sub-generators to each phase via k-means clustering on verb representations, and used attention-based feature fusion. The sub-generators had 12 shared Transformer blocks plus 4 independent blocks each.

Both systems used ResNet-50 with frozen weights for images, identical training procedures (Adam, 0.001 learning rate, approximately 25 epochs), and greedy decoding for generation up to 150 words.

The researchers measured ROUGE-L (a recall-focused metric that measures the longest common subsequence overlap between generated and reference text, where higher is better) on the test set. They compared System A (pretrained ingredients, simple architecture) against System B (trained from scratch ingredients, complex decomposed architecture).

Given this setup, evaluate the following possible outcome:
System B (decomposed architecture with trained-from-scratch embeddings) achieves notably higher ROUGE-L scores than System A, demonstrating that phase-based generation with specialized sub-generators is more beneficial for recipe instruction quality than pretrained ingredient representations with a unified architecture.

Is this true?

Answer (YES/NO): NO